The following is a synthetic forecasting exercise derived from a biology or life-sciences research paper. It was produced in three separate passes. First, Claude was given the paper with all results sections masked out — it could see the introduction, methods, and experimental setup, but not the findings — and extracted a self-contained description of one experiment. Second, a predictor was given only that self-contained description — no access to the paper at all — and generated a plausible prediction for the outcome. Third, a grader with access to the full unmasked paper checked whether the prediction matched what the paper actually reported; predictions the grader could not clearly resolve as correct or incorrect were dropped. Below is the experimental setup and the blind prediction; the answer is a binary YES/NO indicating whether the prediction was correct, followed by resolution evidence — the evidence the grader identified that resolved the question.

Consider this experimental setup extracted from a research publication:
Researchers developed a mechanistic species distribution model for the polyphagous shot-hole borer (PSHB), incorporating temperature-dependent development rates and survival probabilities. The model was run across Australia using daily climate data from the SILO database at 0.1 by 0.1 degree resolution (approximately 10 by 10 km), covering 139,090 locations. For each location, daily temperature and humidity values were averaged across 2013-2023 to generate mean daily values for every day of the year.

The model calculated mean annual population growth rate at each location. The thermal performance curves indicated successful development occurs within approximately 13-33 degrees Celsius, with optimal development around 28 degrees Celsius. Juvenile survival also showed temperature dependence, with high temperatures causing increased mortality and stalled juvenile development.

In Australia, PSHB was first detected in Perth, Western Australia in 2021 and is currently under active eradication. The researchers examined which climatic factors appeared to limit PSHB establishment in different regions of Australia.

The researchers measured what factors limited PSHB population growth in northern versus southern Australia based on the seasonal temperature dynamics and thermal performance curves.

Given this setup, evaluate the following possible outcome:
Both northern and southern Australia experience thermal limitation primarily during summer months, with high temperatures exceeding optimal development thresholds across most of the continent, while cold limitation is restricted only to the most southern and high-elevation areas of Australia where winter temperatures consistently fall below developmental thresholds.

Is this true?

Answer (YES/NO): NO